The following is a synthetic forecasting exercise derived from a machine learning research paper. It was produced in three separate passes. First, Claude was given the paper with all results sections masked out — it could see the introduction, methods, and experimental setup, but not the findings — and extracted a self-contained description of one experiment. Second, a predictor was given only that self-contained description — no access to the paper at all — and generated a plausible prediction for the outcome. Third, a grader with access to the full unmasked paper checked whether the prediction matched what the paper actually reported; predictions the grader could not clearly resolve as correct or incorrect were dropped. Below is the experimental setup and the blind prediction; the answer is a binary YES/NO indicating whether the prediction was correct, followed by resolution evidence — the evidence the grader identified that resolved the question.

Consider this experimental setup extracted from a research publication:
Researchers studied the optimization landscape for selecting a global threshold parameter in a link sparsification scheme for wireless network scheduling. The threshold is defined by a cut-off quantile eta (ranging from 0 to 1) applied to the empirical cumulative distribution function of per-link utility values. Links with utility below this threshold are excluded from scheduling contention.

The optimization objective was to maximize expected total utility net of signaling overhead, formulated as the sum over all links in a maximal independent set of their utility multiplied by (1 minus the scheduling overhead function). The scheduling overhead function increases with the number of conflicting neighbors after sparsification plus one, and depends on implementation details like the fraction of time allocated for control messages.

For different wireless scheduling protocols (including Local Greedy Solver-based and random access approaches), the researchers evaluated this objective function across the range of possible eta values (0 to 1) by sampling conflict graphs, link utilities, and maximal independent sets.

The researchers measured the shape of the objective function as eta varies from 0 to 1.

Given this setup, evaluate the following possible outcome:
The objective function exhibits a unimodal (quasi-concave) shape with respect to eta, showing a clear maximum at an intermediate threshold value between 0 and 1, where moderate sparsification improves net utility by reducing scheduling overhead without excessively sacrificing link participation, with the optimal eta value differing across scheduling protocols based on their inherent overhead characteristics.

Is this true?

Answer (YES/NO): YES